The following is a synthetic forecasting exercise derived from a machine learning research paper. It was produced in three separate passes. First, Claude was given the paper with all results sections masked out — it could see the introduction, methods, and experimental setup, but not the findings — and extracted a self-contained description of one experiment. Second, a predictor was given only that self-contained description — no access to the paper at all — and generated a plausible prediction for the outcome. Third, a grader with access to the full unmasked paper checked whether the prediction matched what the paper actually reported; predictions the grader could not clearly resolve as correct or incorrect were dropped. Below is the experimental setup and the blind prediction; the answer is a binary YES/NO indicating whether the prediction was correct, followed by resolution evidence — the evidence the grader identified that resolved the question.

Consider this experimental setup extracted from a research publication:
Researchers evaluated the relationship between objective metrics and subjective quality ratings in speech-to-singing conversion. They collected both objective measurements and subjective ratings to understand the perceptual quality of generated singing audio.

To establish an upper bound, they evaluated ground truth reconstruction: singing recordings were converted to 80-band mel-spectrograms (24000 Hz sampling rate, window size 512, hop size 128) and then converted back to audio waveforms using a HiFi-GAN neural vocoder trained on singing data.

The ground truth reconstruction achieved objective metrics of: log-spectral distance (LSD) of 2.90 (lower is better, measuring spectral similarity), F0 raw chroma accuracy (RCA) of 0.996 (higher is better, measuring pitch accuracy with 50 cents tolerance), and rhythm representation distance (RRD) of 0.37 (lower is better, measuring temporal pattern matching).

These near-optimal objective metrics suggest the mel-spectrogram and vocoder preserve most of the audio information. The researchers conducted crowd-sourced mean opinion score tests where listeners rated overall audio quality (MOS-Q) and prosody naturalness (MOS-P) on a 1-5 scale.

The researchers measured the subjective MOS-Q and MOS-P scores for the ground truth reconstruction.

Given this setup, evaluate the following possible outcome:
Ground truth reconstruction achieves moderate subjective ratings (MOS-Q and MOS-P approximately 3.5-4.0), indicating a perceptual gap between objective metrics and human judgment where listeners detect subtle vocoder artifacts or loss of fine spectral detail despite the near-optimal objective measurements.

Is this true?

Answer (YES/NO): NO